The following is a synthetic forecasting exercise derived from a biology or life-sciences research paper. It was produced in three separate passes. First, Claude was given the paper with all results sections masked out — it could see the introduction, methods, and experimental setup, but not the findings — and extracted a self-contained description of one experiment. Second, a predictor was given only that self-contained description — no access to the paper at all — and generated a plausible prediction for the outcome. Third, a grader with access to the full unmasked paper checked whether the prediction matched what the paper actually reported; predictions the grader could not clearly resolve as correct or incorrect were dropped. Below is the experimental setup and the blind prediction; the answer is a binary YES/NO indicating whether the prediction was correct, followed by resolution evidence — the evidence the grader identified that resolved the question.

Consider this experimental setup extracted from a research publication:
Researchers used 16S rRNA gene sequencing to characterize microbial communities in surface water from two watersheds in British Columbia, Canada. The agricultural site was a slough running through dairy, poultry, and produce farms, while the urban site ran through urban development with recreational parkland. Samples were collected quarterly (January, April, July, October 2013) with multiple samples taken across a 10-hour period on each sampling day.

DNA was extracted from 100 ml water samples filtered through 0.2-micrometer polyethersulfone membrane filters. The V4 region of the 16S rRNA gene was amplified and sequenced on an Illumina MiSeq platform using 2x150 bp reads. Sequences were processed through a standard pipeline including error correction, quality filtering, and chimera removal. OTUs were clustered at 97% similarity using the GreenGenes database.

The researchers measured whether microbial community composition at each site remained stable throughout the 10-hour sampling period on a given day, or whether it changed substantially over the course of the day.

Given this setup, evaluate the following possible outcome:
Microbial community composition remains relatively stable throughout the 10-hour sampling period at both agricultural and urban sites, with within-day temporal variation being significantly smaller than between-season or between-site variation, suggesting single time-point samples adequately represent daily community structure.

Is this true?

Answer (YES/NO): YES